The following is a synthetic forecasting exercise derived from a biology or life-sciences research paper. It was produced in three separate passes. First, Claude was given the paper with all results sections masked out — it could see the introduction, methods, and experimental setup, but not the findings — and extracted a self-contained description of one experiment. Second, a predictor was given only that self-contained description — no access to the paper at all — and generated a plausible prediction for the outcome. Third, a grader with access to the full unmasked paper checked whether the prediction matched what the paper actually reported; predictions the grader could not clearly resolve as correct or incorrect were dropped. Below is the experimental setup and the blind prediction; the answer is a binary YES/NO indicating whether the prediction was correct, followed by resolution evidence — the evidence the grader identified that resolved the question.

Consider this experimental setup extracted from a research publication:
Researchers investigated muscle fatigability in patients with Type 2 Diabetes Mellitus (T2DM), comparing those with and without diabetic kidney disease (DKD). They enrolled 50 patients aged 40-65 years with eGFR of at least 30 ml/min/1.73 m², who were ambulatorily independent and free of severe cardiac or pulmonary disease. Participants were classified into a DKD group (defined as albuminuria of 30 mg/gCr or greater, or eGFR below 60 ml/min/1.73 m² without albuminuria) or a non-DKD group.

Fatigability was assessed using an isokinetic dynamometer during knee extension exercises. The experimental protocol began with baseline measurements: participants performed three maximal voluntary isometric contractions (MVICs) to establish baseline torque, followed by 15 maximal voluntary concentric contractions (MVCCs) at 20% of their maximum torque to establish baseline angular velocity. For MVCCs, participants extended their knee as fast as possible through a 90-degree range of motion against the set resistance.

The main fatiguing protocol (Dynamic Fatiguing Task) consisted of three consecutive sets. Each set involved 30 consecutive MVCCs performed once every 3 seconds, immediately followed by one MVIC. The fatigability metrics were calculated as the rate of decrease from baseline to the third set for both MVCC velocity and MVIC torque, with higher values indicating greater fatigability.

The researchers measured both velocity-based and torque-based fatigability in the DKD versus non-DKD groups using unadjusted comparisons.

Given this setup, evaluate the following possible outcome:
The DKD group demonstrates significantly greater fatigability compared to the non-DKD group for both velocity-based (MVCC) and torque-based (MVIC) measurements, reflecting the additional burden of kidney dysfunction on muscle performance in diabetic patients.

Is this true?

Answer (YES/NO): NO